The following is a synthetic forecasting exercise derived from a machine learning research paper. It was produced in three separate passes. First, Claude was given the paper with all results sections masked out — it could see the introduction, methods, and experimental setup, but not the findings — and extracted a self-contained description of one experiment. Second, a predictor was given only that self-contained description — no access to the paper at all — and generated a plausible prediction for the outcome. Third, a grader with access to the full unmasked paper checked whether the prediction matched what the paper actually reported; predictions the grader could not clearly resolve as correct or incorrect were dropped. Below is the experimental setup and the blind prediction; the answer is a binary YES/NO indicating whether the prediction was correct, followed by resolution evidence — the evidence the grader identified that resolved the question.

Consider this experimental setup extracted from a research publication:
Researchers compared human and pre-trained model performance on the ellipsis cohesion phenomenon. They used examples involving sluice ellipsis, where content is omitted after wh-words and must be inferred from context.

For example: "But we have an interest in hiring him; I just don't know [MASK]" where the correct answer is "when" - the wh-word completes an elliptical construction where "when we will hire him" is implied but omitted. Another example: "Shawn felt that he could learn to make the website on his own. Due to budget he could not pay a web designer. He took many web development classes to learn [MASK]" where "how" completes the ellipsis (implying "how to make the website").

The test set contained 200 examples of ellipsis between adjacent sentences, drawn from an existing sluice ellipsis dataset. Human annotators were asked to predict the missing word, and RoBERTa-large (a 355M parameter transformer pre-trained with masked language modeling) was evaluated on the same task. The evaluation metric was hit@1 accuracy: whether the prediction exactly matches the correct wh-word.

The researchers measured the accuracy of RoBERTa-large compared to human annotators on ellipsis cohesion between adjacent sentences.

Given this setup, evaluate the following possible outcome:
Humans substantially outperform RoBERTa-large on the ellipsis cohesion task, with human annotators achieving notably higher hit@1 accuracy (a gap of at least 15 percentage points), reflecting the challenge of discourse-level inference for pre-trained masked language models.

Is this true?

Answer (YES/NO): YES